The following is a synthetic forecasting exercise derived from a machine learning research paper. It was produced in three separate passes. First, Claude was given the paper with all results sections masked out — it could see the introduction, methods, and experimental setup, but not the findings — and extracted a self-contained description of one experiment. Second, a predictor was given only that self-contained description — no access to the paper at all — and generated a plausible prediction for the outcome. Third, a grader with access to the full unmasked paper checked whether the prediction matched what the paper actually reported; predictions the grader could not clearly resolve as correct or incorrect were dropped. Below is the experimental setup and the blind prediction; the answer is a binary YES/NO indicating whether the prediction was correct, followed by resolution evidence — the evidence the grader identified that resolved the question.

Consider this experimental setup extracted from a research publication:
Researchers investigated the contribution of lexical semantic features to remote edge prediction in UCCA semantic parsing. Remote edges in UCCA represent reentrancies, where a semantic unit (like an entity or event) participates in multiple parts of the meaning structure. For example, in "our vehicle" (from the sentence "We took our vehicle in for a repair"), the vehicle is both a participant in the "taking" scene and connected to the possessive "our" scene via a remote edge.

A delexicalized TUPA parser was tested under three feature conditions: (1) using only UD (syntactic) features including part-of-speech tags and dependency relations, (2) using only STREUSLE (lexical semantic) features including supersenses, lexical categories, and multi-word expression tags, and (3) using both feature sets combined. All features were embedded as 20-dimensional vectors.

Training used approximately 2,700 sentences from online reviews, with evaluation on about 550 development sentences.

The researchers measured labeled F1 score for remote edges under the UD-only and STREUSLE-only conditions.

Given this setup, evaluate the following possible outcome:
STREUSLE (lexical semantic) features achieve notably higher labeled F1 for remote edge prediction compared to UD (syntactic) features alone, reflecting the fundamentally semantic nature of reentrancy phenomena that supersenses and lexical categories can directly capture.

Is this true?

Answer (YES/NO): NO